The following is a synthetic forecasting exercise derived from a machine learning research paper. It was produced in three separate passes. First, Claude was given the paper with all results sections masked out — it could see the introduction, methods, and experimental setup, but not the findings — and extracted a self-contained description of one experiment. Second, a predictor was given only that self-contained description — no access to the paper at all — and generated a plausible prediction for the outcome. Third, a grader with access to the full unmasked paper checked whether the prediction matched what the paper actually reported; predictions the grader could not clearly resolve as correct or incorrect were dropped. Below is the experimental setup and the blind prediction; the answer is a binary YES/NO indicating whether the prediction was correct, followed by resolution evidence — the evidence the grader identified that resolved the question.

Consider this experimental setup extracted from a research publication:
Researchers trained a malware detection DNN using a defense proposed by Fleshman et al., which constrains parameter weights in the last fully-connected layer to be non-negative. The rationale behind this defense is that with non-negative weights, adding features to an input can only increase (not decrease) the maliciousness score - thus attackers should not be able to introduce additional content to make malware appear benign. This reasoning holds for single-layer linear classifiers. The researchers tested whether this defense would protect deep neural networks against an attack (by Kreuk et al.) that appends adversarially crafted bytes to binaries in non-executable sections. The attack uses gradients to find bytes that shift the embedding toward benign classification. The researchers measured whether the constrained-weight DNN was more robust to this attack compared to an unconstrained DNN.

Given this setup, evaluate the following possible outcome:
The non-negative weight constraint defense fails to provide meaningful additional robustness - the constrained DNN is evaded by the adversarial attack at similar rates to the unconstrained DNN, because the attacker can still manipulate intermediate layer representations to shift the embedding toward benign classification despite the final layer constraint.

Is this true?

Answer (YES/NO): YES